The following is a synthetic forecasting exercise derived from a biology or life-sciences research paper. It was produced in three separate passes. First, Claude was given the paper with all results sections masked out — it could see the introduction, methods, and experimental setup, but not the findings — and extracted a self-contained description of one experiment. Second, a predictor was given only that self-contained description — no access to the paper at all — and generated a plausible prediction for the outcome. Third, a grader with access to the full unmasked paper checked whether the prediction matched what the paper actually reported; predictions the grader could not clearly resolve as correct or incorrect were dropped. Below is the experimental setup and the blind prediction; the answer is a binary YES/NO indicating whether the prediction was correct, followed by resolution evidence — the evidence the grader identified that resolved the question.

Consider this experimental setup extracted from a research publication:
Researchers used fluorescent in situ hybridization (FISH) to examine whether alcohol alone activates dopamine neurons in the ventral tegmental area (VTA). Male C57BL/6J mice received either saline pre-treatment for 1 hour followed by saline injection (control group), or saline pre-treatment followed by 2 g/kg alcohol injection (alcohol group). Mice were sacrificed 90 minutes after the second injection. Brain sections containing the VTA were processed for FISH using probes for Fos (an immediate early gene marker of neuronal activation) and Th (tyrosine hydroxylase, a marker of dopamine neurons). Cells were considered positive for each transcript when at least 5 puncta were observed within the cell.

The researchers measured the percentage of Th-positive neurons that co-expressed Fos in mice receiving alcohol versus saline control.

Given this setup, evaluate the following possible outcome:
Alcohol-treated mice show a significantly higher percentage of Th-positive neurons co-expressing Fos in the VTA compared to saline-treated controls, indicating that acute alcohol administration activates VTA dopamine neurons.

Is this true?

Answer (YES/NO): NO